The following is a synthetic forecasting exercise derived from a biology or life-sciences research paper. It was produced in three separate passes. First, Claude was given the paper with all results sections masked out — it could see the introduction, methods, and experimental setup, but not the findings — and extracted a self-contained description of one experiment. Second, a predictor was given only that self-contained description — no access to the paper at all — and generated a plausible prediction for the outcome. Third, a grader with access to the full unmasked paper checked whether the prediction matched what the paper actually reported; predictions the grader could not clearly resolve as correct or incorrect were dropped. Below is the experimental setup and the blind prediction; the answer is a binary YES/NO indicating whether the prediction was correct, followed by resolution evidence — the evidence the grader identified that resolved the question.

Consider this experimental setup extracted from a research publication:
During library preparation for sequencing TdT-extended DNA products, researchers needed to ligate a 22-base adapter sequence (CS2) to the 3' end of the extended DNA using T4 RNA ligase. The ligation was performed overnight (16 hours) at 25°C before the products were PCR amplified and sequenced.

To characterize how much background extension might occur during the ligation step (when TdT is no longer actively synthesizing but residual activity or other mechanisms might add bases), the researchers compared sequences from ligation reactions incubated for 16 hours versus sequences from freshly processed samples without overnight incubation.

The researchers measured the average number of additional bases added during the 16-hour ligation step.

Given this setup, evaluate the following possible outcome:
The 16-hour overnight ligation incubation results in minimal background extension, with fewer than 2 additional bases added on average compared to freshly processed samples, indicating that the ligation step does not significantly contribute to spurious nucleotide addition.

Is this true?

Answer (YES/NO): NO